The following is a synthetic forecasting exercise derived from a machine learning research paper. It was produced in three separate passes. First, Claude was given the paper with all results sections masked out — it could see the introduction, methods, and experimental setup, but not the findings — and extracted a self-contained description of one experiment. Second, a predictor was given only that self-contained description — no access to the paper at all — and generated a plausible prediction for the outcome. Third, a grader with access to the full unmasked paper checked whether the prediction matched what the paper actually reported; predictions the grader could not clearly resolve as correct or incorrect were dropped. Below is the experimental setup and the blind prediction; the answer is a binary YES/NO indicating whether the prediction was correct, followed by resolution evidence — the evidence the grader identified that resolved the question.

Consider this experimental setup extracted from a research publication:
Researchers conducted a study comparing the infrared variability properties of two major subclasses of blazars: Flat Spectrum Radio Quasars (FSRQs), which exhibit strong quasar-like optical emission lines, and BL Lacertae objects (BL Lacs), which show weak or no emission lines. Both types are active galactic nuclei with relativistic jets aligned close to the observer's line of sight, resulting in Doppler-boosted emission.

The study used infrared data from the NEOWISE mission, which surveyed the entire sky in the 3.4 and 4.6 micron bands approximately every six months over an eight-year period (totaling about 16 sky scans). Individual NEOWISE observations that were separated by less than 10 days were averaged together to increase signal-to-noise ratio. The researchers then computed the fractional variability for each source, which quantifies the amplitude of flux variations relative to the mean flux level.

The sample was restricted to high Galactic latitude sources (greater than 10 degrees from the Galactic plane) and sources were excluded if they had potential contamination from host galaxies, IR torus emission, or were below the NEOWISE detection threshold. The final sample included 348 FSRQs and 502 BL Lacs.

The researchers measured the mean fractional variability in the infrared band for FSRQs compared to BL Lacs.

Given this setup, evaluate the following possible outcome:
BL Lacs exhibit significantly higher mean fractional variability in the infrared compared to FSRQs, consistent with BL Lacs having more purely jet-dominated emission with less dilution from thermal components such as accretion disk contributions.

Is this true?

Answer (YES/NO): NO